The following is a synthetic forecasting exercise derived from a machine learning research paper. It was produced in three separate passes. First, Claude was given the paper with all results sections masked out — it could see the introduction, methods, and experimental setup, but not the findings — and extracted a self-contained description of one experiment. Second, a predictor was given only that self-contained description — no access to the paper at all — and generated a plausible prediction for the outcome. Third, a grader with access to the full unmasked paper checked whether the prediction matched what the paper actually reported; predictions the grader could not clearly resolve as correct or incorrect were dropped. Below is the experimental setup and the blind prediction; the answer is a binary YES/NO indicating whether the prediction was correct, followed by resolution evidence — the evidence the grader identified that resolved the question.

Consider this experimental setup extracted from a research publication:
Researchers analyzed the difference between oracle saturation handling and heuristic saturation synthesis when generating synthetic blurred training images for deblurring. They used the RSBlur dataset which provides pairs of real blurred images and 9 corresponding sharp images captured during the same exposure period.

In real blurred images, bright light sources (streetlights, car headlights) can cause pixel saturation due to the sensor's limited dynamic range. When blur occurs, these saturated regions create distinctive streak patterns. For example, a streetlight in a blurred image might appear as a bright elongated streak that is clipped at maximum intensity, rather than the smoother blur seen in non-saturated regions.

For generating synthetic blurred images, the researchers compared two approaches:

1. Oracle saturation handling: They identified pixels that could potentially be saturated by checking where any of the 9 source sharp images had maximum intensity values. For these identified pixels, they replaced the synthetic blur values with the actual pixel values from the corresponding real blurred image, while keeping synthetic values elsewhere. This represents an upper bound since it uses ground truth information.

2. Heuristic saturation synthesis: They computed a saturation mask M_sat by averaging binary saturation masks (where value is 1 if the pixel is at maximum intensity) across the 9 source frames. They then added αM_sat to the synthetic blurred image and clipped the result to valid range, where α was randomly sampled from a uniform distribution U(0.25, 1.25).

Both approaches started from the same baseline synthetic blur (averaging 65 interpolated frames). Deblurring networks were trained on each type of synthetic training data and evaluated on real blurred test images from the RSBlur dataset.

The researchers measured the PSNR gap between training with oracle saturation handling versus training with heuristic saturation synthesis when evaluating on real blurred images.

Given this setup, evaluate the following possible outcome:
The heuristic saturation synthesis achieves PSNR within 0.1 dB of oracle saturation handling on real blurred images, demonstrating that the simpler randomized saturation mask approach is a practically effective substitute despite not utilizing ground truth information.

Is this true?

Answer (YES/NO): YES